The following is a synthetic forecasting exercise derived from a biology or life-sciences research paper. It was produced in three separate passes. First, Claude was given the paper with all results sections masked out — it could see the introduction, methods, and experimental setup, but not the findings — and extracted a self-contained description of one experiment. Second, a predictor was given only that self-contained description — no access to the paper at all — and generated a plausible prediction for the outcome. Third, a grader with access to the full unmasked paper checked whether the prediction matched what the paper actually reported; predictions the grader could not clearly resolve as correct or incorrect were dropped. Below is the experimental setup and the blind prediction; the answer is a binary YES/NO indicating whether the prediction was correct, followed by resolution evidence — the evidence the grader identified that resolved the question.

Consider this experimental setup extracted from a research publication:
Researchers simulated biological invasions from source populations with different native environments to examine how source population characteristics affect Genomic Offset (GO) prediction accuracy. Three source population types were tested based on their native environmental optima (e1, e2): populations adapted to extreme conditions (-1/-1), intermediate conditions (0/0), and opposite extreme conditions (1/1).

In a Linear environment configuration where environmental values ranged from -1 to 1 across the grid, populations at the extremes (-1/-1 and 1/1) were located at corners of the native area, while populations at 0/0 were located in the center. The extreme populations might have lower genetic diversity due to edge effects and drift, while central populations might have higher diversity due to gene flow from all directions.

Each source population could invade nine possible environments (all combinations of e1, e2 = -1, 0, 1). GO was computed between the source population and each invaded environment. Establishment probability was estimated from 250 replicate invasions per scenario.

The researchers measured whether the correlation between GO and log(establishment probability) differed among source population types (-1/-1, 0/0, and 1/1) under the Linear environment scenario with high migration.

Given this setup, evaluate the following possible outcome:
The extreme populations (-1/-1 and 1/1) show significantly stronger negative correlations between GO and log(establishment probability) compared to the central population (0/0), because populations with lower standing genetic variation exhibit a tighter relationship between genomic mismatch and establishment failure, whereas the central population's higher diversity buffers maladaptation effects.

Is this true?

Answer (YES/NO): NO